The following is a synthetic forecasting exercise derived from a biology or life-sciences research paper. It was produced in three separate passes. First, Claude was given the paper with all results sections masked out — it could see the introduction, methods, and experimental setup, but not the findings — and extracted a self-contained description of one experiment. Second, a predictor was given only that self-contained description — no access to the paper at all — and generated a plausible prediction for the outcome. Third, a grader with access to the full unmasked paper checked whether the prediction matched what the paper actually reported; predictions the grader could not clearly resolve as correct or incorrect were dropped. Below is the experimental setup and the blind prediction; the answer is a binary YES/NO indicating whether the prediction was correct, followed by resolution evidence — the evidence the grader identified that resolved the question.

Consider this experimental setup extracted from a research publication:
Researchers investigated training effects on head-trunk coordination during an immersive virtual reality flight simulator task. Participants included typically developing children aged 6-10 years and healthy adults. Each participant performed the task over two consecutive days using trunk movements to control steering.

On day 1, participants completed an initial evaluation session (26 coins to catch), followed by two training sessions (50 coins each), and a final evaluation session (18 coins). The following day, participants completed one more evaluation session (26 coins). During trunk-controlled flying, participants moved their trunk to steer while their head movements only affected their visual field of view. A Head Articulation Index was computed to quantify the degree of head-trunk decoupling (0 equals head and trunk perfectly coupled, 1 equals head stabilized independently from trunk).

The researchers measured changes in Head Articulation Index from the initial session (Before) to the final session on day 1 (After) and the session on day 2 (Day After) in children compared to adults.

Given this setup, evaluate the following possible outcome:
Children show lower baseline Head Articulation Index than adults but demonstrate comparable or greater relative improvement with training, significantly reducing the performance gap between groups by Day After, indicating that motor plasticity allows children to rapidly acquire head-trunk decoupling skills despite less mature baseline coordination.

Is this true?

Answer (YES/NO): NO